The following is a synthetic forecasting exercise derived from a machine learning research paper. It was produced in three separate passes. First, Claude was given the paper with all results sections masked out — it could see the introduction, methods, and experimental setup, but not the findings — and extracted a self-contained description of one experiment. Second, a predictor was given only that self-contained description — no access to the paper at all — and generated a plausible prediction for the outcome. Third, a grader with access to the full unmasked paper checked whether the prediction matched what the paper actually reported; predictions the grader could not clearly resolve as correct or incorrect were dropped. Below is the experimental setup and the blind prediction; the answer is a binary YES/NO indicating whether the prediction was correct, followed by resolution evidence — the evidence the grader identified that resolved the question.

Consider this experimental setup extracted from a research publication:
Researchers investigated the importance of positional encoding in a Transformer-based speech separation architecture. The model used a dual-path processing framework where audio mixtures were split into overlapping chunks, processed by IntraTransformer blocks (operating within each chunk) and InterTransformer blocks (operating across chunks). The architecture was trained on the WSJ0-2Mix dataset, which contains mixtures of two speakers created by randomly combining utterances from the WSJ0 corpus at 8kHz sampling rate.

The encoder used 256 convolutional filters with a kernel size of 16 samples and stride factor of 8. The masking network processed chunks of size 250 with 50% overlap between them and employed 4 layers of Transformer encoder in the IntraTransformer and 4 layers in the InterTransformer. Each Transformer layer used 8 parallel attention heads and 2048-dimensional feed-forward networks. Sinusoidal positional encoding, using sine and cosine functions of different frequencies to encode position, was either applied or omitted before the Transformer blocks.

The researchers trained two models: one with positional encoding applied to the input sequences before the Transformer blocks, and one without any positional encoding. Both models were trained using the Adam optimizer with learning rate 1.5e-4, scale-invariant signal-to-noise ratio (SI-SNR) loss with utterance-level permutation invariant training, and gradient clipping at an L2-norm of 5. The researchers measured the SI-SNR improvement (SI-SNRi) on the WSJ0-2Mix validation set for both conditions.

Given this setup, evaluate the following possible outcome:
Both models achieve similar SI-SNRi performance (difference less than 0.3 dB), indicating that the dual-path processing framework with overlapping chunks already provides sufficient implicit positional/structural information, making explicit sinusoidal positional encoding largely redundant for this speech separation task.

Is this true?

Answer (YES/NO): NO